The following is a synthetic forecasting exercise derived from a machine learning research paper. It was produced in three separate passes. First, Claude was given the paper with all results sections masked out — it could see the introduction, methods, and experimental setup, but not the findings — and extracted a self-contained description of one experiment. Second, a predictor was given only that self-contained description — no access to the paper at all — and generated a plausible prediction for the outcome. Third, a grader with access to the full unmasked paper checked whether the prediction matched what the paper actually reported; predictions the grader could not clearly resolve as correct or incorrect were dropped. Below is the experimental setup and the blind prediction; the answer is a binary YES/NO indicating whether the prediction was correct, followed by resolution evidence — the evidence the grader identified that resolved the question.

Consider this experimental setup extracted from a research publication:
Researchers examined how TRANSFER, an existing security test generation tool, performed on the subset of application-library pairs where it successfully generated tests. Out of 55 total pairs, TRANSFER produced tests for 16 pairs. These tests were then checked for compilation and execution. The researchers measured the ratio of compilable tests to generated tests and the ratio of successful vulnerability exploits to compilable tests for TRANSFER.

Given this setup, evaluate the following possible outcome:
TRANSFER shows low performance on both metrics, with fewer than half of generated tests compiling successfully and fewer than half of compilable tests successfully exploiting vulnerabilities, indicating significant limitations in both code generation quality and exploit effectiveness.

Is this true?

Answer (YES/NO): NO